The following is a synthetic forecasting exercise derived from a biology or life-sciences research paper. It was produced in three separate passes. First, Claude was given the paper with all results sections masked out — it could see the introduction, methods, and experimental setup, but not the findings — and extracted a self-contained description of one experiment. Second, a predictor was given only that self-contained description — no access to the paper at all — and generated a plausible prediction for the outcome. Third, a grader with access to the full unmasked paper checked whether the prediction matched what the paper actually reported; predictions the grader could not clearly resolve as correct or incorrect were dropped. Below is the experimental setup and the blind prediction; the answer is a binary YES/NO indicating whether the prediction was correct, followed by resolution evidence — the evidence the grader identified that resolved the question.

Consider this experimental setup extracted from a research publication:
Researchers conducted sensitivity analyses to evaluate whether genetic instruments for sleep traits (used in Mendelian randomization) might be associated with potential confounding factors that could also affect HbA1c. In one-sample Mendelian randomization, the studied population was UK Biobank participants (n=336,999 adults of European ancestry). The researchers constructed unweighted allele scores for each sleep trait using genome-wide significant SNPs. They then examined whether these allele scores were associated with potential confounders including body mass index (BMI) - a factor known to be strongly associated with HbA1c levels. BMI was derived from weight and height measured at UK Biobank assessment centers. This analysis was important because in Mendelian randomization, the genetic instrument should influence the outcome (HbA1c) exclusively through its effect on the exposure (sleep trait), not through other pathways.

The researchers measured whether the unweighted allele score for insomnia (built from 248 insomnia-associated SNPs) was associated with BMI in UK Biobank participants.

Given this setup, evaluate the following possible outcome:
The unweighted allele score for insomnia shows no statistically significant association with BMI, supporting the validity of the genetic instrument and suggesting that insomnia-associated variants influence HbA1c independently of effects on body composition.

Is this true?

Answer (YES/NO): NO